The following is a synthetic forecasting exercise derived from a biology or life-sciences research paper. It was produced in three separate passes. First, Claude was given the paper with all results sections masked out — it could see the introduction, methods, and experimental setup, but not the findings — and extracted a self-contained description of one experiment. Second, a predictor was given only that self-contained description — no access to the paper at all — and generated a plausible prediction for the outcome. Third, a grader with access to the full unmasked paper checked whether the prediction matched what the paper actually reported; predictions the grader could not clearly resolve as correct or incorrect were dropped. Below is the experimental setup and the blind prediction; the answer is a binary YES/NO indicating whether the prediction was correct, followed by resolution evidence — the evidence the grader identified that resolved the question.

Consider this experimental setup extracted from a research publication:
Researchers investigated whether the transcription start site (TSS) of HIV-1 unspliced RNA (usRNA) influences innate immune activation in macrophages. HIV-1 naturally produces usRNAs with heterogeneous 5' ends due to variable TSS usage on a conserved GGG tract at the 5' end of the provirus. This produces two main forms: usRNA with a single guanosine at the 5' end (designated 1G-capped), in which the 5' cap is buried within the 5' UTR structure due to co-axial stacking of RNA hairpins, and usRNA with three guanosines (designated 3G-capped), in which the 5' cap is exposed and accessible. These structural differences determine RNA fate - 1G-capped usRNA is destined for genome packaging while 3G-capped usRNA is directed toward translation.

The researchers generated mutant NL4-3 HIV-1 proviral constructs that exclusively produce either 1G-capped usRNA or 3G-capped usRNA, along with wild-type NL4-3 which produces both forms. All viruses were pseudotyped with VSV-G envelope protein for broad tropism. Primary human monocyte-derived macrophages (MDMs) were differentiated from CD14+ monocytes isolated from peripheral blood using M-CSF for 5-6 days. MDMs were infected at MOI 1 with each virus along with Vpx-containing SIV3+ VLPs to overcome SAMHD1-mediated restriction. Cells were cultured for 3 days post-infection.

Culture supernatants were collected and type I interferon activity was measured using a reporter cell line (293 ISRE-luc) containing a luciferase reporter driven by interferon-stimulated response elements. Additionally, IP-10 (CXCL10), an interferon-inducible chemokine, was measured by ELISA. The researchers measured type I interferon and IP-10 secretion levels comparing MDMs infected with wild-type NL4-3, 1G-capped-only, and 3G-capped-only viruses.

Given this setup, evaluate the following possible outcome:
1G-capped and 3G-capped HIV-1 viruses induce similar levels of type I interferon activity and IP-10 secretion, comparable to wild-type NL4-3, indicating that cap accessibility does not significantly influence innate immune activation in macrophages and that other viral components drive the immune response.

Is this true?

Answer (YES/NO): NO